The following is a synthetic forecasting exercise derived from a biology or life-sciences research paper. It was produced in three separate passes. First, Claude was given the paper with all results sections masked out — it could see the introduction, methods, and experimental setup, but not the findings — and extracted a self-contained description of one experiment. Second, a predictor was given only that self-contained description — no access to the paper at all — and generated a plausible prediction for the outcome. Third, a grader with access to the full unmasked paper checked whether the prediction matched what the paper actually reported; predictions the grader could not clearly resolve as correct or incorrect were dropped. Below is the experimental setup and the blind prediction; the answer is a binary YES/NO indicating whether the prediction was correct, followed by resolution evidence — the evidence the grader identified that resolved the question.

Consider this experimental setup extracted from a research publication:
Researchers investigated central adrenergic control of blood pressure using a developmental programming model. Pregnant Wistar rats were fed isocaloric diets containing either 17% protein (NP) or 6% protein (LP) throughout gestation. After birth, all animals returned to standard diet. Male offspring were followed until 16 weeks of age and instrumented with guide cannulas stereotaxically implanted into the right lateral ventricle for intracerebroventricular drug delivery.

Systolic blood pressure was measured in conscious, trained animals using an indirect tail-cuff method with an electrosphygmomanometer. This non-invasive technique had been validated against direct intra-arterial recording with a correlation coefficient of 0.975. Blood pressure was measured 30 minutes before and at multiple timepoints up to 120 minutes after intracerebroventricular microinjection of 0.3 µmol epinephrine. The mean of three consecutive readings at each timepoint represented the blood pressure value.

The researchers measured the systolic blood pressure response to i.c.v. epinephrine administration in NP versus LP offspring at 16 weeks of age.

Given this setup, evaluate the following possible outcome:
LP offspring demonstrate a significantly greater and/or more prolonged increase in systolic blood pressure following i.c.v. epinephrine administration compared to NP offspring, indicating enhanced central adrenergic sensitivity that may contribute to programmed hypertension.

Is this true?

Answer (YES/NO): NO